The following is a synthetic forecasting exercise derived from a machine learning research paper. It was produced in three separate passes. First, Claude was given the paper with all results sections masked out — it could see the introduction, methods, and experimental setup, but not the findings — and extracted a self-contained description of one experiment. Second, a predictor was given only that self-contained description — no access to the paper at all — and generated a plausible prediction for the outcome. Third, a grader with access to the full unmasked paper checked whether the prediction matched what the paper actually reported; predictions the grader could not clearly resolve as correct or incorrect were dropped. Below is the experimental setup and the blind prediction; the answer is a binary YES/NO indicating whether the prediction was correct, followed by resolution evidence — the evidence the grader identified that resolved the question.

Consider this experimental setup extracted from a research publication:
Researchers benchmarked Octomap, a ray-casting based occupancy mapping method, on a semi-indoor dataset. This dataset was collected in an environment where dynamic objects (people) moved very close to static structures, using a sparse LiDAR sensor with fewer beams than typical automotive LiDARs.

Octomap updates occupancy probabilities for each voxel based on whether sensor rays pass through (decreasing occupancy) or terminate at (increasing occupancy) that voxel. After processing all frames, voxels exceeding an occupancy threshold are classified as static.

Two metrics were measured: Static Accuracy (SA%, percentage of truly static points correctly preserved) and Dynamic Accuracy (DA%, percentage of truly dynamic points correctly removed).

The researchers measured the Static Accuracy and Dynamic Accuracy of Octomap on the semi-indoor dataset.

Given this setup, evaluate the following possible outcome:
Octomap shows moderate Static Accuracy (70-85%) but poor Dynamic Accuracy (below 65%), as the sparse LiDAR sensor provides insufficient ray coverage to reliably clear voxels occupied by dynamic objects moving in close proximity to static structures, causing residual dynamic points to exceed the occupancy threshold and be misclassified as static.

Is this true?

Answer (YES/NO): NO